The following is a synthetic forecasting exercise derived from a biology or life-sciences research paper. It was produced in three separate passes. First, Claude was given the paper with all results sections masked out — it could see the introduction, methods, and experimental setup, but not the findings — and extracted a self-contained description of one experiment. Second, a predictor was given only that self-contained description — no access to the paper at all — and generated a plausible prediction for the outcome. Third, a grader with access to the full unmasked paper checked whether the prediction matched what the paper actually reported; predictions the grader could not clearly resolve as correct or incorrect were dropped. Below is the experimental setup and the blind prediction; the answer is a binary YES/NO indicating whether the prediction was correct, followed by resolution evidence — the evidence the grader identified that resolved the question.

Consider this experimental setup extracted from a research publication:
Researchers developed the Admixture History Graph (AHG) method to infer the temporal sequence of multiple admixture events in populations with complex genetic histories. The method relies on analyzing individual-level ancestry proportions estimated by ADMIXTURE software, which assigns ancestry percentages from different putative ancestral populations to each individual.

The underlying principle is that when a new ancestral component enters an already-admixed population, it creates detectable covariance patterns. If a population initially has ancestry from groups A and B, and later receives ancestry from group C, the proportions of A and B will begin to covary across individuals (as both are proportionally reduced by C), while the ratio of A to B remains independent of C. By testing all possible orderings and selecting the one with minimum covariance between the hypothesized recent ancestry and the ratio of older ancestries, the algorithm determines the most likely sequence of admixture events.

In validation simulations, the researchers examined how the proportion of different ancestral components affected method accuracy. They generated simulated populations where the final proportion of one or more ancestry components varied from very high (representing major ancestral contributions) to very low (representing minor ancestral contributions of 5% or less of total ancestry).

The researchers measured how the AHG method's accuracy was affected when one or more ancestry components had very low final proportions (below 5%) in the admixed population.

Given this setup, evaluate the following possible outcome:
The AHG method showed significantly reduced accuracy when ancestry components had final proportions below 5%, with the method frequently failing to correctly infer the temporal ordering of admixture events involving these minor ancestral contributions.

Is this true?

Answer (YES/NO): YES